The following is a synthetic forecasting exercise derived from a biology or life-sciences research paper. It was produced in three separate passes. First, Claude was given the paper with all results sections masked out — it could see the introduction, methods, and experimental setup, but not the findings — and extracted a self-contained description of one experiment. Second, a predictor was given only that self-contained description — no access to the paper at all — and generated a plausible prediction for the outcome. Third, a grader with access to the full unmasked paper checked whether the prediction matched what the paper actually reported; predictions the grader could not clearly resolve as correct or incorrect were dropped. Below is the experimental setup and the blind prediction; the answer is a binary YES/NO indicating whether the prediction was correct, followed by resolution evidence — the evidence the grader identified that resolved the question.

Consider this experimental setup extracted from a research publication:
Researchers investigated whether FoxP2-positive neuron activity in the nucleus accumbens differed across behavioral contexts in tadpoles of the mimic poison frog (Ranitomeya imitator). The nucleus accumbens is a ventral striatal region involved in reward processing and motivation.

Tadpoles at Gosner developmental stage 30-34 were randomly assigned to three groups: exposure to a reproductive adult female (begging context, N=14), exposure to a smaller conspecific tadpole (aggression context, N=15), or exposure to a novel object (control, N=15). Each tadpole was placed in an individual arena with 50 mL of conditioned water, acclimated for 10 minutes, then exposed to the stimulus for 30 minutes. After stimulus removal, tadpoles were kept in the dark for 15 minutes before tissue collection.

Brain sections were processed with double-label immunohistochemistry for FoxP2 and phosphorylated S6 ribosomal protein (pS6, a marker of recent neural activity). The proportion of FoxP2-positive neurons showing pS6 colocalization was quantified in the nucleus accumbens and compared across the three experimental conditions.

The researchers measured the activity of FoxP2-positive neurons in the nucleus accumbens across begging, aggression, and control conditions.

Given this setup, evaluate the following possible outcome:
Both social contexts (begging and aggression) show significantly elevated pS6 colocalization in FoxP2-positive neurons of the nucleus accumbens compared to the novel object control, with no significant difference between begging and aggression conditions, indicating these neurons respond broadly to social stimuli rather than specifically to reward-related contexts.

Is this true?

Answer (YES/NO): NO